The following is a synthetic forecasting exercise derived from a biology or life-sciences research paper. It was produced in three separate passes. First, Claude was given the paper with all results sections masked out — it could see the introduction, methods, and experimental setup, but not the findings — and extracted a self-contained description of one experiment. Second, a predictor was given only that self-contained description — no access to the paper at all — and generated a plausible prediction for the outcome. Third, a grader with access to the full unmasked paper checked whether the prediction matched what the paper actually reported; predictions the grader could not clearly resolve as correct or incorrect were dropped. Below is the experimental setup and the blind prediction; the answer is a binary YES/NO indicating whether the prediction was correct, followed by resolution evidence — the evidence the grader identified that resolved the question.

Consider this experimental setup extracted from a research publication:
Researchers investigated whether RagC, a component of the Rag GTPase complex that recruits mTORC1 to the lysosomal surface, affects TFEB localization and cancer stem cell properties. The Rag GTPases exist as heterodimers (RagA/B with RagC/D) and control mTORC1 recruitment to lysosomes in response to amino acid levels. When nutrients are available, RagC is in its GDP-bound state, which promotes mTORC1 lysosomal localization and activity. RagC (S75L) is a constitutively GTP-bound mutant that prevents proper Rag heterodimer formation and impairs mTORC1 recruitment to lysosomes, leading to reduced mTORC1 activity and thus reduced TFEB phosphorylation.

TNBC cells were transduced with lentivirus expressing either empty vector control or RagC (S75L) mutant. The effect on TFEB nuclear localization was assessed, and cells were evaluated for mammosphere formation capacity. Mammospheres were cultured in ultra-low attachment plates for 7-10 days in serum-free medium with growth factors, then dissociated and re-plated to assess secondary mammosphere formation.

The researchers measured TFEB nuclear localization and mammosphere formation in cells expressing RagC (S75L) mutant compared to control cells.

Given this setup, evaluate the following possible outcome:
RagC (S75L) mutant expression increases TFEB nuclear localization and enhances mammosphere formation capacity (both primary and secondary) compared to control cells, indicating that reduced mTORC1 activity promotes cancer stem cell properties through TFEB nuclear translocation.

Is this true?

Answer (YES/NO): NO